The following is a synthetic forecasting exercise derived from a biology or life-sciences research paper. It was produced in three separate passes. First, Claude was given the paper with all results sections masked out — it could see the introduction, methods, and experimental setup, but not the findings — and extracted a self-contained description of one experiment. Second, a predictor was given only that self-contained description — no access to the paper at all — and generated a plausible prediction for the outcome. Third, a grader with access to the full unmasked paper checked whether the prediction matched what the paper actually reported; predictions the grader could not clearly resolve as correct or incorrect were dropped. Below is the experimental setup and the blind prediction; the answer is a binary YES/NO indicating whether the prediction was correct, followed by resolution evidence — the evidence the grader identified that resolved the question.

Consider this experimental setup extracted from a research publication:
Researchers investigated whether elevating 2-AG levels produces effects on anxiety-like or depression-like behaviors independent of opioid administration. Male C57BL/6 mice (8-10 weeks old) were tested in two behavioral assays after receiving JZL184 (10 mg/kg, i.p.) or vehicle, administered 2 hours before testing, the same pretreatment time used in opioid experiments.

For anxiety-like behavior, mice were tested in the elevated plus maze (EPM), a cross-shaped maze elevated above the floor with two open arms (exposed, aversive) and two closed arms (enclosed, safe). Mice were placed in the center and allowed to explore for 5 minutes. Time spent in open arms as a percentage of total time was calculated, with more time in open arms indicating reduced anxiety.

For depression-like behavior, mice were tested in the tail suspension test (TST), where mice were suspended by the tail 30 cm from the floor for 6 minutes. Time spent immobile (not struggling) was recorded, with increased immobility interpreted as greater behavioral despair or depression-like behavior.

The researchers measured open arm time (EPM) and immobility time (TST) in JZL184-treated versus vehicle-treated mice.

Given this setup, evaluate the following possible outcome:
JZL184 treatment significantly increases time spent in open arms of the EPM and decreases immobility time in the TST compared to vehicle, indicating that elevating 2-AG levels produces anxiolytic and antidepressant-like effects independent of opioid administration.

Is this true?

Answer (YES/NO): NO